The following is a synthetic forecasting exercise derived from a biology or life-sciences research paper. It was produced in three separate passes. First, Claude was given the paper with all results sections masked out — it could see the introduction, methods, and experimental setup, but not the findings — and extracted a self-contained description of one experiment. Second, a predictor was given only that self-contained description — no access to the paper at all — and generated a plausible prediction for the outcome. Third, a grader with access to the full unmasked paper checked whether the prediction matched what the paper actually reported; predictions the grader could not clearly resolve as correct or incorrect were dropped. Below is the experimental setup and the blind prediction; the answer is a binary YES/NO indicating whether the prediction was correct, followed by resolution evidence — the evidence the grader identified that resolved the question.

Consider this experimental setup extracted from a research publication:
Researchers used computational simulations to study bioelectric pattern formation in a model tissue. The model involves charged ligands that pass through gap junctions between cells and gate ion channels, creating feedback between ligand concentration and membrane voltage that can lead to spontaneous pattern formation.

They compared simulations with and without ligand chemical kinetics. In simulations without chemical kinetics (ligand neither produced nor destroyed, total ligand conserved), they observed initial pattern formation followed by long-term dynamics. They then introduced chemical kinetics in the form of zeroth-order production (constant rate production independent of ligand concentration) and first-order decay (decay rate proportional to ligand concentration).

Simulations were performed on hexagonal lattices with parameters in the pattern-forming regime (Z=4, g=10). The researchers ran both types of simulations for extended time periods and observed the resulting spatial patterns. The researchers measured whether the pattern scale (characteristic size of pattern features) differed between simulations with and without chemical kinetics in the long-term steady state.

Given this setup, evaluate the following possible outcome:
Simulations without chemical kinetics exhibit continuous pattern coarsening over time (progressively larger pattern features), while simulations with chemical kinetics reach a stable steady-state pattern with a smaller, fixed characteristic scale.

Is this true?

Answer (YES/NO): YES